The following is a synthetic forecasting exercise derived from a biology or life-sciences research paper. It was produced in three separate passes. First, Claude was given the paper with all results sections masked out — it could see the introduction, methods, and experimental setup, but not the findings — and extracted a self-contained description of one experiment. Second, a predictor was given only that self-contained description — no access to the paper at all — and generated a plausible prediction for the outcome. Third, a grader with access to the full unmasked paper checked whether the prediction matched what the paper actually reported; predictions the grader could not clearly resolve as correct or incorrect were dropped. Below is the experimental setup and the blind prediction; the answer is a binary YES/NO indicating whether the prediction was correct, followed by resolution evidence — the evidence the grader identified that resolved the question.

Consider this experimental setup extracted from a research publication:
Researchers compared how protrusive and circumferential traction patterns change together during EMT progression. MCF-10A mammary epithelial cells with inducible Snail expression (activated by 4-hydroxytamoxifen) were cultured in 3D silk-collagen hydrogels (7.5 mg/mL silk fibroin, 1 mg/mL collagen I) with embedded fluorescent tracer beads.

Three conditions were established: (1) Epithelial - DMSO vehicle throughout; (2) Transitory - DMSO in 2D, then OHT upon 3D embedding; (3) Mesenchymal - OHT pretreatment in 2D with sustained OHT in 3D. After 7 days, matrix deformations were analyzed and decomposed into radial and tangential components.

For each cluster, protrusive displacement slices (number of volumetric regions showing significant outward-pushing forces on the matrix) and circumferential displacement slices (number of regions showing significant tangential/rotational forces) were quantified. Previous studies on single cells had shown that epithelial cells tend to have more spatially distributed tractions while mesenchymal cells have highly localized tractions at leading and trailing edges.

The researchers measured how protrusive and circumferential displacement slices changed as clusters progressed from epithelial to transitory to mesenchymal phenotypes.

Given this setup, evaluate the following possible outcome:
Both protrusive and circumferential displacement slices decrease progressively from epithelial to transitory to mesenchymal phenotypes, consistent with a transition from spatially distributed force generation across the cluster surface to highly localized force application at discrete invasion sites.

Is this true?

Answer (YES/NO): NO